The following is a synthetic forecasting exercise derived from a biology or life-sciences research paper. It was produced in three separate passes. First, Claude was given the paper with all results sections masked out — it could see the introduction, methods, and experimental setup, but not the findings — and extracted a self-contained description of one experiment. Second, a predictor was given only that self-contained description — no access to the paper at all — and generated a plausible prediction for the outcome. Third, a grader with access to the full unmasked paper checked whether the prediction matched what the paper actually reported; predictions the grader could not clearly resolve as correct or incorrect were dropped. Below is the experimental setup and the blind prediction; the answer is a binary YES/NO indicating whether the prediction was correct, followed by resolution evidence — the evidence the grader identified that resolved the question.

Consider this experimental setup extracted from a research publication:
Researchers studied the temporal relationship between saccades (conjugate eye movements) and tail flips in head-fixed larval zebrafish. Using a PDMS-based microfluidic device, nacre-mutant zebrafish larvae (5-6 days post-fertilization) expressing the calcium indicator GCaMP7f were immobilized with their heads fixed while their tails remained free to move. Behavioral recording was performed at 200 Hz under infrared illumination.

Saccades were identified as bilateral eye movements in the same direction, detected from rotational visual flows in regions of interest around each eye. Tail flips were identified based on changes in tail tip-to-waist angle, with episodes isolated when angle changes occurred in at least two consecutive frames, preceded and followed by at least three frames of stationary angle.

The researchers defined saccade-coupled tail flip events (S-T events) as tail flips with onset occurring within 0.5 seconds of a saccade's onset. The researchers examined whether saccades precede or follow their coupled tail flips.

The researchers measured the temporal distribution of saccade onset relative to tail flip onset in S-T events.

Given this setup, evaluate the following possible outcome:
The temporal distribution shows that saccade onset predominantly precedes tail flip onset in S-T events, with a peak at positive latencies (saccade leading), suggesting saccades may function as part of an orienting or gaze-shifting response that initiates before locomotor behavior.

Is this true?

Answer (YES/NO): YES